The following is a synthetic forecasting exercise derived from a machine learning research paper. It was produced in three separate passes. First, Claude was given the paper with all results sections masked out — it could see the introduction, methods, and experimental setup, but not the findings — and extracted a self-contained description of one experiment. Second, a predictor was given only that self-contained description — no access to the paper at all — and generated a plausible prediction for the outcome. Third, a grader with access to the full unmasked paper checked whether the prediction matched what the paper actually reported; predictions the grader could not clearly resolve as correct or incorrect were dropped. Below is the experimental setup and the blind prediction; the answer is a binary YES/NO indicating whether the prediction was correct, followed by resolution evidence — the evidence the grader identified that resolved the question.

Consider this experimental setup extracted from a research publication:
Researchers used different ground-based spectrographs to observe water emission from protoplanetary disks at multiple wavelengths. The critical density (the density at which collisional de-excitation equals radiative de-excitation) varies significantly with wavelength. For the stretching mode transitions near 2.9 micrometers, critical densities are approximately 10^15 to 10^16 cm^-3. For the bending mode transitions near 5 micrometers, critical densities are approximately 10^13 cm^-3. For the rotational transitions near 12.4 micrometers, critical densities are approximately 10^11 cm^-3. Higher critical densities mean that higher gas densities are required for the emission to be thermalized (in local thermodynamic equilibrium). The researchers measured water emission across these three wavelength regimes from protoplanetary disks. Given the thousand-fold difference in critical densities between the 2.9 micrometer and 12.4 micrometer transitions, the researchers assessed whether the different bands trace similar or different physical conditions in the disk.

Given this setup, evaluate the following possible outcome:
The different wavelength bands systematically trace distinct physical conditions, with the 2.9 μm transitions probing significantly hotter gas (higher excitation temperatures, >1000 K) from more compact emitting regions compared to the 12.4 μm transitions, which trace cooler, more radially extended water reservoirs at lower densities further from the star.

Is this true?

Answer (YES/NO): YES